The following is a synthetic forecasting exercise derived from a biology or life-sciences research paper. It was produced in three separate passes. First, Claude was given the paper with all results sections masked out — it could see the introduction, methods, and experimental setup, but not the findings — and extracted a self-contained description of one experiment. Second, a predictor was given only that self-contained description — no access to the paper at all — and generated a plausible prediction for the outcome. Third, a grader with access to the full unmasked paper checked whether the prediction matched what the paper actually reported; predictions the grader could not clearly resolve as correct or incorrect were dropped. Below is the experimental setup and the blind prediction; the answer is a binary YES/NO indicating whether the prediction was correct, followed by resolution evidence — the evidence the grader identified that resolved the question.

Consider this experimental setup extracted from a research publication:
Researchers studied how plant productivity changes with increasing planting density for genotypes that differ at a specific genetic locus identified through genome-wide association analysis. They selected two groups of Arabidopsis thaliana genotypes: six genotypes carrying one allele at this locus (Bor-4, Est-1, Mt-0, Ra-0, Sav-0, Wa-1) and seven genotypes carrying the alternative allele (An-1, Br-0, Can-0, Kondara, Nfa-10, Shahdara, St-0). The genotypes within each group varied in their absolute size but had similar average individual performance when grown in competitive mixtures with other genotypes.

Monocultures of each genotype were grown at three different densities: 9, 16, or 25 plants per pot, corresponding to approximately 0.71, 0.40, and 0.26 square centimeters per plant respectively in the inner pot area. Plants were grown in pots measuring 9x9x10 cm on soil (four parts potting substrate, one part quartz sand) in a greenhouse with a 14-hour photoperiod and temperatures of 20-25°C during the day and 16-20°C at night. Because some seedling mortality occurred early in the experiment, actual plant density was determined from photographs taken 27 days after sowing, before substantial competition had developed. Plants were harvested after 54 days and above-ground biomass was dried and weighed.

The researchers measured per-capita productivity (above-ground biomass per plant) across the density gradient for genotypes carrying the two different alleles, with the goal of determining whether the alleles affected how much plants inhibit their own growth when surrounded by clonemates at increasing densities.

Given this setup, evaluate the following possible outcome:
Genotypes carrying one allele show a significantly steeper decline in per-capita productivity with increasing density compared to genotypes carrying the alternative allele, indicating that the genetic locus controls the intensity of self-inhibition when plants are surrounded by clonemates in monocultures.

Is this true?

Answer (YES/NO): YES